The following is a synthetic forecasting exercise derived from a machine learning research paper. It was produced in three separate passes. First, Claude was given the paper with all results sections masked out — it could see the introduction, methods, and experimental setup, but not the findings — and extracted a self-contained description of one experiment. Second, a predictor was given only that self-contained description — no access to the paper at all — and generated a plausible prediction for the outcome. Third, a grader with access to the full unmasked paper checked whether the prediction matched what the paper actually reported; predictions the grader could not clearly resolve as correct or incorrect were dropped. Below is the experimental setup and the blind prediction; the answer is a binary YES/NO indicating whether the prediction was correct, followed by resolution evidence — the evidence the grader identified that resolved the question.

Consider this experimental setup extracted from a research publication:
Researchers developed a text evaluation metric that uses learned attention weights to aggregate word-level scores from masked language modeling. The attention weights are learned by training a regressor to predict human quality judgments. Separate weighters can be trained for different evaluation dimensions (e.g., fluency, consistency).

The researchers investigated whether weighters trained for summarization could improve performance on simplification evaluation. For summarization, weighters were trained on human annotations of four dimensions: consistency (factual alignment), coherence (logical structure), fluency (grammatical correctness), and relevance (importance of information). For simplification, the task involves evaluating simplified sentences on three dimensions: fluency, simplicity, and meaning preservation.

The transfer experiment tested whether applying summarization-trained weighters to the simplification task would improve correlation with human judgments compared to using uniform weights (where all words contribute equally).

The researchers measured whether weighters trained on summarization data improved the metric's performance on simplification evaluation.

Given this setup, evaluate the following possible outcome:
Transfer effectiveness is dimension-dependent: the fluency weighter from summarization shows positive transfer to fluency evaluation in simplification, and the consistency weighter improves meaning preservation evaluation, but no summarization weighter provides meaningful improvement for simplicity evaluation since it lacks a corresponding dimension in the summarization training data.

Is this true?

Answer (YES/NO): NO